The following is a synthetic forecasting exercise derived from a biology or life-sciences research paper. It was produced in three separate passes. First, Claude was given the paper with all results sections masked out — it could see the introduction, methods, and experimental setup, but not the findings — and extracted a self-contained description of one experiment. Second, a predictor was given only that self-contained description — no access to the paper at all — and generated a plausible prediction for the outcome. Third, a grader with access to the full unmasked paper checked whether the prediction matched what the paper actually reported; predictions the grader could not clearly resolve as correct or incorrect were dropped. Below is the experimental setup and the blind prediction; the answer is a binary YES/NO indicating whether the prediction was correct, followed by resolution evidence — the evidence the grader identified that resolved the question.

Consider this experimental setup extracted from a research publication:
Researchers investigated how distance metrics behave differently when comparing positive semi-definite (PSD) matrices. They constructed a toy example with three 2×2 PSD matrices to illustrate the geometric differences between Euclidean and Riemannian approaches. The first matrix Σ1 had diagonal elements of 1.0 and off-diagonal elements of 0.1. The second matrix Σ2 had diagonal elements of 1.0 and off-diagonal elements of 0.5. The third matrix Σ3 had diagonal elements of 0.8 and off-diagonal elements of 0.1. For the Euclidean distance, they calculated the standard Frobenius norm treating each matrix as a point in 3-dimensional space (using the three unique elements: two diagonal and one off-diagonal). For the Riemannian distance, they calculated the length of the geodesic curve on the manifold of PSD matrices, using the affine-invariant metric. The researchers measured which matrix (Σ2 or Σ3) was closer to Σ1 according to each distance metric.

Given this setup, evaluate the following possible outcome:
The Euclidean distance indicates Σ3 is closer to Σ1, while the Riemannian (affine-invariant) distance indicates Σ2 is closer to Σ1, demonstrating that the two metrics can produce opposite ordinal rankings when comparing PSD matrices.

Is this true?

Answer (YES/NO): YES